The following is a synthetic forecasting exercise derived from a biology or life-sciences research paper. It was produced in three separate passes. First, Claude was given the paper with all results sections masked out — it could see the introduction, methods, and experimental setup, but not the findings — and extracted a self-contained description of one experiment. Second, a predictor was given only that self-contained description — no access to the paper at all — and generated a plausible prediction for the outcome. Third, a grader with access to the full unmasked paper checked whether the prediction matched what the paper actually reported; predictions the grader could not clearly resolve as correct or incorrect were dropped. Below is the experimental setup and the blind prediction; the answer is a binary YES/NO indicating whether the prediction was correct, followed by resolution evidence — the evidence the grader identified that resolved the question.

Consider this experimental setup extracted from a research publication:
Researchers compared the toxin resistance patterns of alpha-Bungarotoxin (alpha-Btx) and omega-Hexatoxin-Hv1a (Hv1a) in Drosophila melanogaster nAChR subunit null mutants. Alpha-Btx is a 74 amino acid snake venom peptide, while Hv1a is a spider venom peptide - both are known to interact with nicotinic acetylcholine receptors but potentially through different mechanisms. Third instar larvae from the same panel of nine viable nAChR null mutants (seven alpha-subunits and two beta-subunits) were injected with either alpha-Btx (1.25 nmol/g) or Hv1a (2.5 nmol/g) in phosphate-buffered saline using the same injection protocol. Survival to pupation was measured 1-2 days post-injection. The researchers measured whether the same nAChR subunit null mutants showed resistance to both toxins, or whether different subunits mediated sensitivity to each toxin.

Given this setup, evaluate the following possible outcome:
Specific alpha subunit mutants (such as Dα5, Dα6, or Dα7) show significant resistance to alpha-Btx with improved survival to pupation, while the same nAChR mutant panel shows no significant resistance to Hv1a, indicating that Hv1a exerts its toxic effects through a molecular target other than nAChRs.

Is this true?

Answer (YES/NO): NO